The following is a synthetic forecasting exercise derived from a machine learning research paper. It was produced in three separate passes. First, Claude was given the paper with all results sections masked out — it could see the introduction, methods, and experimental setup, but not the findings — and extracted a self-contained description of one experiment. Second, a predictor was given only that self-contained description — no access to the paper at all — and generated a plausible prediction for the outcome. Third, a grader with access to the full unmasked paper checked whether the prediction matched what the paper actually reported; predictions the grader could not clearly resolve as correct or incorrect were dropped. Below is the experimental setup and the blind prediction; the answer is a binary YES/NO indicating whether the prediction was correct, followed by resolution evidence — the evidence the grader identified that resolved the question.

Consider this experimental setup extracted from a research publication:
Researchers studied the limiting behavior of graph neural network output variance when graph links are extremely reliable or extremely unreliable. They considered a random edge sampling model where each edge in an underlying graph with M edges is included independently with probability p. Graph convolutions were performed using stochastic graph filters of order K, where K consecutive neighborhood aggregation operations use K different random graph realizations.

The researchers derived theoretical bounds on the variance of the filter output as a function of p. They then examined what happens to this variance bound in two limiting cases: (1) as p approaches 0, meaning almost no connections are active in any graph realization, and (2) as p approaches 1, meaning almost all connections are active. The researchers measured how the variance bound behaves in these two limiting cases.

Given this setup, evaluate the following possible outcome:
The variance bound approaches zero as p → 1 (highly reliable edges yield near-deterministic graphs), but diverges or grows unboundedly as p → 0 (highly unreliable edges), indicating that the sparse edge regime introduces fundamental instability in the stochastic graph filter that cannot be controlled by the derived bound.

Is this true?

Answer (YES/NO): NO